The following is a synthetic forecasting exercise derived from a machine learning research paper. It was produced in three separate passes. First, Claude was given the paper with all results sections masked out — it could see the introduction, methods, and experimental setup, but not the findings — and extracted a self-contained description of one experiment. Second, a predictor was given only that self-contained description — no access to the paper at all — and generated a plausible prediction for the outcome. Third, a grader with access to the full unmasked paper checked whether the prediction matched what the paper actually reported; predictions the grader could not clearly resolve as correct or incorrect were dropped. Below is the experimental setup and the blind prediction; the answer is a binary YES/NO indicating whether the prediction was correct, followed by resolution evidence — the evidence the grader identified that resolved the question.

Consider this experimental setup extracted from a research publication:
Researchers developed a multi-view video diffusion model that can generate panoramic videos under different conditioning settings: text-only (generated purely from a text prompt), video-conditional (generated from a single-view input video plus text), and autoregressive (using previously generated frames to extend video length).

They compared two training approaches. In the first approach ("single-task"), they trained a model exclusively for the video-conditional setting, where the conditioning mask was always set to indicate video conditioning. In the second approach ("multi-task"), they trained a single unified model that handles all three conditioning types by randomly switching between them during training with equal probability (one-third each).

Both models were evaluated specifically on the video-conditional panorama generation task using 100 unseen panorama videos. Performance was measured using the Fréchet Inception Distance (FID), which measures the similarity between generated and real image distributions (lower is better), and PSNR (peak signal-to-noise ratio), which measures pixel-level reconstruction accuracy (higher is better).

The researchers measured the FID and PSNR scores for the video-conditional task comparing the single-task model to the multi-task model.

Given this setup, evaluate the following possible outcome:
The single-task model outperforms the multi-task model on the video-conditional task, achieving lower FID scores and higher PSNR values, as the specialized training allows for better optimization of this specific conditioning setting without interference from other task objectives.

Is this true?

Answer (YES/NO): YES